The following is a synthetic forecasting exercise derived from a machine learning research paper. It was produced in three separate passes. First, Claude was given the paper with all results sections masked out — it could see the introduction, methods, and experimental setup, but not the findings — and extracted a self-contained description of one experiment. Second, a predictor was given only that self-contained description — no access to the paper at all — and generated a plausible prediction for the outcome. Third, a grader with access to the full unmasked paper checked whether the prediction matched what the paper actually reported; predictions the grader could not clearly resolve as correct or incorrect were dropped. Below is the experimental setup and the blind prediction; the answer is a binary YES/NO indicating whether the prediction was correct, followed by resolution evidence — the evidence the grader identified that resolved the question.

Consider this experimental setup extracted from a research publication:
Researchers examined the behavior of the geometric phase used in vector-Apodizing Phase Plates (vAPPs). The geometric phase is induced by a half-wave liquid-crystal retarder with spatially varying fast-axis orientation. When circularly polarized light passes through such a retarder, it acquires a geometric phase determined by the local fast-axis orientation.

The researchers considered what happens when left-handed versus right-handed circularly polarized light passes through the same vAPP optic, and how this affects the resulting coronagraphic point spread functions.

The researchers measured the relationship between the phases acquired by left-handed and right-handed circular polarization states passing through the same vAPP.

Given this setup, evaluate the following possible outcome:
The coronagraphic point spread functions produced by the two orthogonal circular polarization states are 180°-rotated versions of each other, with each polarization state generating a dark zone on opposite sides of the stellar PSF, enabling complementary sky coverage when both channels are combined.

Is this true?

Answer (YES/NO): YES